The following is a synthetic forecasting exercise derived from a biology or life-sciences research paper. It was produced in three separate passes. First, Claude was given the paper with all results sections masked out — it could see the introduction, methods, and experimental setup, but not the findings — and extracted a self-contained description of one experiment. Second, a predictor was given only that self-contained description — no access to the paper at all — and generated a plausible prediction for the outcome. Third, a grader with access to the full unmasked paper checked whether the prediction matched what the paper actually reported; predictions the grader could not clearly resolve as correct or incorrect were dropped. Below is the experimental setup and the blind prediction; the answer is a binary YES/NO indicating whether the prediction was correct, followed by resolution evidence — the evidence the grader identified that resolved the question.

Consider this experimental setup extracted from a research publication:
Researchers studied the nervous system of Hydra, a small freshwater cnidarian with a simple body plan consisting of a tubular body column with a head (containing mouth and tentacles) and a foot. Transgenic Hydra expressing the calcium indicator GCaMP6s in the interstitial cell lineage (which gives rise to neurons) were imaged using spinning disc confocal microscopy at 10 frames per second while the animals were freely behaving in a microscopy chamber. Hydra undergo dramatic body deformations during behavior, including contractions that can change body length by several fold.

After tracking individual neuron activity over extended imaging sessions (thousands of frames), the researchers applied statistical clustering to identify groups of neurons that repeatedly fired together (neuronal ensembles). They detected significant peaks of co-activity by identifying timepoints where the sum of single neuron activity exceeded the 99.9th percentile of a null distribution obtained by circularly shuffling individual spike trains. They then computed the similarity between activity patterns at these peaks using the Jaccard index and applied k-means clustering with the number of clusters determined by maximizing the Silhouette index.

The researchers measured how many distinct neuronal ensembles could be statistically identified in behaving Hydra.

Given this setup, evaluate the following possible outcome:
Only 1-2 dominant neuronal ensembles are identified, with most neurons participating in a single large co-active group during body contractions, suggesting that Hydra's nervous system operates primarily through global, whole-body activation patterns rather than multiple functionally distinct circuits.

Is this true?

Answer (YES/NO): NO